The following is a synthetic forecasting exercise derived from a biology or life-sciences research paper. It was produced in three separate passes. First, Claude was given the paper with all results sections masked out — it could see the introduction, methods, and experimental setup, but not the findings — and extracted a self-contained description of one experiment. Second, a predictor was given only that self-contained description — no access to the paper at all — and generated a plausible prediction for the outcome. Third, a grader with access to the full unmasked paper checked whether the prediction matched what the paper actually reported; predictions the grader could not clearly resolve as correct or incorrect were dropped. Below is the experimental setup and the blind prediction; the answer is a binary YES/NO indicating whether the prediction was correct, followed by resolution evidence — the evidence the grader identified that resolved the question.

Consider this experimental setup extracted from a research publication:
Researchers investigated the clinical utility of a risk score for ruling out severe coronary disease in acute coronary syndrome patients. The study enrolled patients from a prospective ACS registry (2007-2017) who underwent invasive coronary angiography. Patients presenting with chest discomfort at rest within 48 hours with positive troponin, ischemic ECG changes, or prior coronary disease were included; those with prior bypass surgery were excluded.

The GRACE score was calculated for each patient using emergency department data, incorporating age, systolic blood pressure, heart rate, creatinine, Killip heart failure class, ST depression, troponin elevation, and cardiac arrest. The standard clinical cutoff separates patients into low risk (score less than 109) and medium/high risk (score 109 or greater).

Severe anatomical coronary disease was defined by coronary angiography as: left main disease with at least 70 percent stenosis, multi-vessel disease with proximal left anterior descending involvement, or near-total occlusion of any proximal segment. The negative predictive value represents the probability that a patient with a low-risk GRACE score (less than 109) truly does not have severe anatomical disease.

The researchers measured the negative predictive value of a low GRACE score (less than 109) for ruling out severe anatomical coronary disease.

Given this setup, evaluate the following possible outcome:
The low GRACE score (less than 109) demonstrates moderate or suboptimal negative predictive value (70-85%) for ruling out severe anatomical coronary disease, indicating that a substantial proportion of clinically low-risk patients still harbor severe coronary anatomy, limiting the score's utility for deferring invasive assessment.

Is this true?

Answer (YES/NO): NO